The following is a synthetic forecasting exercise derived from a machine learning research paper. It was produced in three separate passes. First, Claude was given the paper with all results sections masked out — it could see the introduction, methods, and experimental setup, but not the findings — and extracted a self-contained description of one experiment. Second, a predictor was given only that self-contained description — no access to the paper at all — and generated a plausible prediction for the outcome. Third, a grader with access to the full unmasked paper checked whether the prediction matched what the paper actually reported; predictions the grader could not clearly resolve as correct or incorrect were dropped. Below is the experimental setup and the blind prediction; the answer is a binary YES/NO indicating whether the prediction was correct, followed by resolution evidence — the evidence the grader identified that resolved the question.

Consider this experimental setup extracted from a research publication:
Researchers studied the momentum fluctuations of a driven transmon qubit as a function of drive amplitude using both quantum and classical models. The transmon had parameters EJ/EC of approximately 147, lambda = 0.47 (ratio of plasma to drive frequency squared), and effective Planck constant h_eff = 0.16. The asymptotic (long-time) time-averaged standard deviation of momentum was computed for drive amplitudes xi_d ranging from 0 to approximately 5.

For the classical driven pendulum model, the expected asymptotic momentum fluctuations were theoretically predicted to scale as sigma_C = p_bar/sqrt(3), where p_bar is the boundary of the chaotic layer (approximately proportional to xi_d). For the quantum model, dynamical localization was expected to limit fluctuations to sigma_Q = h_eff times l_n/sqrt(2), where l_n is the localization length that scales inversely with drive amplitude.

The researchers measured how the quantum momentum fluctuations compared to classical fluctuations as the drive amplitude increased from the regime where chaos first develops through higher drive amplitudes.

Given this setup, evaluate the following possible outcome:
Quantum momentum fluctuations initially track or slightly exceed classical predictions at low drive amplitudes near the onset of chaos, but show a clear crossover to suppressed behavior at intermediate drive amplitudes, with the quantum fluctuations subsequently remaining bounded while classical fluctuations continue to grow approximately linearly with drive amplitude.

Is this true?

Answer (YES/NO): YES